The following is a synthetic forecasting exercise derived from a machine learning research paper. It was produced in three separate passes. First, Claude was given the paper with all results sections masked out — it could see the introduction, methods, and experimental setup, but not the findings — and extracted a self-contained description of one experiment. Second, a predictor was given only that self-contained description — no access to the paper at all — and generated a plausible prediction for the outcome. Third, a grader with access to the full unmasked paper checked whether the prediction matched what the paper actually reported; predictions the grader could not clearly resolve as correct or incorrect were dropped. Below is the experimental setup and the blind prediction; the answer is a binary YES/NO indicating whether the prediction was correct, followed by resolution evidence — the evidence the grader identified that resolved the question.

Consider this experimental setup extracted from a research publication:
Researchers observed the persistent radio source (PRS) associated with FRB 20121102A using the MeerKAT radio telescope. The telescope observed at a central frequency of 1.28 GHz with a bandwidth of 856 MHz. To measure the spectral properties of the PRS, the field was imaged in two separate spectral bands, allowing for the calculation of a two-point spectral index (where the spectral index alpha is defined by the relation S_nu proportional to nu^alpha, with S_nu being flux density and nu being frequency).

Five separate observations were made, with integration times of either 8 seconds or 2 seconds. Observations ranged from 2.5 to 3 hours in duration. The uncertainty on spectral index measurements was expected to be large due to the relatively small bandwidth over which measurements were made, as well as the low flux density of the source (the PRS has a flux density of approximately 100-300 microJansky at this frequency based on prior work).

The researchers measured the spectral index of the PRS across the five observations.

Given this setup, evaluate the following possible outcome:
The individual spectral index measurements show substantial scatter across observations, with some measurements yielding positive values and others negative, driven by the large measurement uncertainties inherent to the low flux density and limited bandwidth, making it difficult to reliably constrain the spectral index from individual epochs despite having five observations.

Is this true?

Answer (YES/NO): NO